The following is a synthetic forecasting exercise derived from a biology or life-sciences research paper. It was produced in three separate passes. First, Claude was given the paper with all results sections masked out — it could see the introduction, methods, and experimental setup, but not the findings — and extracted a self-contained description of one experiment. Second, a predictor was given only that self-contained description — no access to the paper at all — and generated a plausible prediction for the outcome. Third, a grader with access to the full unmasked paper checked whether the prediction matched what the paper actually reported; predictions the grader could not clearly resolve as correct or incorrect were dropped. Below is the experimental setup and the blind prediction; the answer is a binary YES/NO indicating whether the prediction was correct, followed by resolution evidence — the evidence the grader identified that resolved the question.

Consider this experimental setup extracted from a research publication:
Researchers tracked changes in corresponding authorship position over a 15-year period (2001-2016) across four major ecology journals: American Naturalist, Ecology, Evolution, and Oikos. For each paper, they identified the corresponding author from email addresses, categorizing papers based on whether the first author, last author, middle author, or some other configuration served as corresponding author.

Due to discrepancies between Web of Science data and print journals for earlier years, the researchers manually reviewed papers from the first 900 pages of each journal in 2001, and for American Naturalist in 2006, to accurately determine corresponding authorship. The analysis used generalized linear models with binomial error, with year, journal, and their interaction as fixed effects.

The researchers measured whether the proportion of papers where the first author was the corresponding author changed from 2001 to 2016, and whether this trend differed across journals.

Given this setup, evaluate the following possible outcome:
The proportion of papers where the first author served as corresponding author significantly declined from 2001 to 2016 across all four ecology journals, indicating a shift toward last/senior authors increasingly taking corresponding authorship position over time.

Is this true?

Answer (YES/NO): NO